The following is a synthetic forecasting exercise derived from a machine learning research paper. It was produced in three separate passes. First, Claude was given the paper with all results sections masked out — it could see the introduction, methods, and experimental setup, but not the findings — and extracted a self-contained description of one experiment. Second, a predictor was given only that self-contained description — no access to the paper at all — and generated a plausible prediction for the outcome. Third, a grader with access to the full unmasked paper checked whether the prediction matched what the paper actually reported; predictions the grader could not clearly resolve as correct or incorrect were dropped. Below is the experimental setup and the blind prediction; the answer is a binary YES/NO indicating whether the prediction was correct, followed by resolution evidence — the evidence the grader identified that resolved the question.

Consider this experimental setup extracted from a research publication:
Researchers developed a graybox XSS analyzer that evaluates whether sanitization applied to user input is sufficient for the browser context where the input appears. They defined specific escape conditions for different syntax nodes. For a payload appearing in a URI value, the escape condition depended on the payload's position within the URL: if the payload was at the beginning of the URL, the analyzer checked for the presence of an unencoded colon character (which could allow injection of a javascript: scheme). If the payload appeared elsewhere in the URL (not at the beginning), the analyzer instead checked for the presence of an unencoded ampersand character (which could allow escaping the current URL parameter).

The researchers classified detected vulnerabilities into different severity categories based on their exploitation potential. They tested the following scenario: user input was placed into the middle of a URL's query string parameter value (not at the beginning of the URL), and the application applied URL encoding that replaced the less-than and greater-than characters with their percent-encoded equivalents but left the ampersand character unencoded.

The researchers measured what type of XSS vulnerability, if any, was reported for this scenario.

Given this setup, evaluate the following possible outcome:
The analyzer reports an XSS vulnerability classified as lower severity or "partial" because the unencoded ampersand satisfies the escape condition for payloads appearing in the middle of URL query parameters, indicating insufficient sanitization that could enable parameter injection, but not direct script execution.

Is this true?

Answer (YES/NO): YES